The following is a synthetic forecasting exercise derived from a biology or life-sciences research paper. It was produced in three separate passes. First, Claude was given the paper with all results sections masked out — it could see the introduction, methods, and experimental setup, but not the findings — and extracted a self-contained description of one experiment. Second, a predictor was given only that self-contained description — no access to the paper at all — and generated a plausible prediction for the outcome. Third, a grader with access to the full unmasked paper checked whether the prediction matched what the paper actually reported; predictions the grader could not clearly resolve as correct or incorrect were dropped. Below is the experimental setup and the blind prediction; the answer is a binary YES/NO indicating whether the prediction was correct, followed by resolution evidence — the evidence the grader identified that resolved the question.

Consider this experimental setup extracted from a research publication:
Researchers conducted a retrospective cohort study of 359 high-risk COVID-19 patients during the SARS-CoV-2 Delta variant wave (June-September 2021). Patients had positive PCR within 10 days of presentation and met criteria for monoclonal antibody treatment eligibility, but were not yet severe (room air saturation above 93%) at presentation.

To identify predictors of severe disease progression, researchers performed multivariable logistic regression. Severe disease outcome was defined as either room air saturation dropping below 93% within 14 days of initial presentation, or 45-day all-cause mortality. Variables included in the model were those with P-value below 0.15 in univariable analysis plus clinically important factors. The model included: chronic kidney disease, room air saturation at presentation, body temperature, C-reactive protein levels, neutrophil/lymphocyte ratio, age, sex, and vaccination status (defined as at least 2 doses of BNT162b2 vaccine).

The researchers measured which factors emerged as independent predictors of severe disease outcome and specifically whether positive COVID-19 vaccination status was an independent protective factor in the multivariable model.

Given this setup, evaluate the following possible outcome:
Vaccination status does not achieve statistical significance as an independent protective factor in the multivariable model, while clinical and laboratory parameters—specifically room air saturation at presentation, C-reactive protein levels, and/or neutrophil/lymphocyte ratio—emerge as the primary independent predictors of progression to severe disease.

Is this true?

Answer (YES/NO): NO